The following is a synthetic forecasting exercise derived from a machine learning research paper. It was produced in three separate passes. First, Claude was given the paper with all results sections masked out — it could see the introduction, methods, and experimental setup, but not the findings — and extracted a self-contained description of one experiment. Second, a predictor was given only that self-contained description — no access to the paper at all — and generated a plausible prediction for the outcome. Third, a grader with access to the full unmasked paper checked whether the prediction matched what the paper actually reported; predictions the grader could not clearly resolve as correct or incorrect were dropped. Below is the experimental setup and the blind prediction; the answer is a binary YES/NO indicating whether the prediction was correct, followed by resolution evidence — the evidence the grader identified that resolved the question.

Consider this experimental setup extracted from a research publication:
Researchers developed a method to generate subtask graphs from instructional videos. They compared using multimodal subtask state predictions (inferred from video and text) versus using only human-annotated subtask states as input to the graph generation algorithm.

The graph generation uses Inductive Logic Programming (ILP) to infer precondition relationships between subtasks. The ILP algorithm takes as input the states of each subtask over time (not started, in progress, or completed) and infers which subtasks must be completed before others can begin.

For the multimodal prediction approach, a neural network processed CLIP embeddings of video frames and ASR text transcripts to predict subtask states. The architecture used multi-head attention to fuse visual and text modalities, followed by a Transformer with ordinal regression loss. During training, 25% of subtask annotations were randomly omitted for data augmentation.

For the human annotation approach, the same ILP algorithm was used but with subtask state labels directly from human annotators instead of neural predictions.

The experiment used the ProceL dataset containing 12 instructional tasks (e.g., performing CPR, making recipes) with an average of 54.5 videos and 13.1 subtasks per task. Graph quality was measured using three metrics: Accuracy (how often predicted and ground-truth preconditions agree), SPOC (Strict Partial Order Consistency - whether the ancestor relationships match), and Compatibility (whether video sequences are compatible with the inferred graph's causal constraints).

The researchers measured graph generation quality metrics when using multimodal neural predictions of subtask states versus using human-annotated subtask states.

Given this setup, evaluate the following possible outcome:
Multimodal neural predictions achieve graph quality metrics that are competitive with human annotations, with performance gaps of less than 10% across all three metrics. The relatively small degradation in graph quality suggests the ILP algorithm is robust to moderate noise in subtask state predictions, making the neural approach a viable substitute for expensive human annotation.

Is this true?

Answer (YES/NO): NO